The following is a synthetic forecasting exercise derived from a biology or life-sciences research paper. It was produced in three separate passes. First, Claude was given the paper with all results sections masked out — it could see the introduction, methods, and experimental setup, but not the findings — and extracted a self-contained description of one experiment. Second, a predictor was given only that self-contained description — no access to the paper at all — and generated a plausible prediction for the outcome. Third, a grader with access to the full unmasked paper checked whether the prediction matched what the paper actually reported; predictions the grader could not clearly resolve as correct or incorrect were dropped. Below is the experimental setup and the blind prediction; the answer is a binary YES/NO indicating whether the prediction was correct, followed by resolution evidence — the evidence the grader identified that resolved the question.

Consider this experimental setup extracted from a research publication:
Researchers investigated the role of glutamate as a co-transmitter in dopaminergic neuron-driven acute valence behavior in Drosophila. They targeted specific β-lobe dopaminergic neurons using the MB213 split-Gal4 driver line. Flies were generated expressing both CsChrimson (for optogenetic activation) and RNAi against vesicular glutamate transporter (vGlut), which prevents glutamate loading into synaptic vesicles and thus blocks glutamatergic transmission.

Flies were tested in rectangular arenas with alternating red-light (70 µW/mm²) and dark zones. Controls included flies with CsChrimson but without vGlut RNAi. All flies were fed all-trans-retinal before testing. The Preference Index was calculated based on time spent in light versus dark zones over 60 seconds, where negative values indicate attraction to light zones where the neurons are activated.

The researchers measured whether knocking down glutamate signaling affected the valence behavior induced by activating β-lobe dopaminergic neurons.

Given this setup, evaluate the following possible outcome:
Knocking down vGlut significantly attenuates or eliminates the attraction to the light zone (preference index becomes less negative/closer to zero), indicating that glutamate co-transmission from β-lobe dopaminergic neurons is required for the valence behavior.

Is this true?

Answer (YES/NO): YES